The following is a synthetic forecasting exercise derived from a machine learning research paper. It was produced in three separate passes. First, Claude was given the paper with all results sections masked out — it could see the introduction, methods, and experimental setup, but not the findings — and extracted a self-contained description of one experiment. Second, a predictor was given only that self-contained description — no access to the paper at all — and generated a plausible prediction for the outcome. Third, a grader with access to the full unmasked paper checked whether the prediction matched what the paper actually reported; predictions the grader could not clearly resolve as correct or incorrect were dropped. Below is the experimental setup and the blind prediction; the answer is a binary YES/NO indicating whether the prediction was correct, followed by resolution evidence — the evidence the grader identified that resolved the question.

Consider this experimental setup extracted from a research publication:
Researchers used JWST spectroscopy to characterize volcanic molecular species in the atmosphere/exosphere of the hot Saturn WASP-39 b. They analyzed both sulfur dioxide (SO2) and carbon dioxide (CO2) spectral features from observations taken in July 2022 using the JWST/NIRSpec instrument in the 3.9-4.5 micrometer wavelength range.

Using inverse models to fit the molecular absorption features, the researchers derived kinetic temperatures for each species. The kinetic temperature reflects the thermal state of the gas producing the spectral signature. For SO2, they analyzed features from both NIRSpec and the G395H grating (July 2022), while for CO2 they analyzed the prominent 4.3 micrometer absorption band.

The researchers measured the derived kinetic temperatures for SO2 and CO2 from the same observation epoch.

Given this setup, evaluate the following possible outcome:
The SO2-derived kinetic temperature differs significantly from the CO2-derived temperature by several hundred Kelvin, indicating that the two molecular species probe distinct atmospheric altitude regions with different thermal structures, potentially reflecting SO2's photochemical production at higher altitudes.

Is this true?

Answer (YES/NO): YES